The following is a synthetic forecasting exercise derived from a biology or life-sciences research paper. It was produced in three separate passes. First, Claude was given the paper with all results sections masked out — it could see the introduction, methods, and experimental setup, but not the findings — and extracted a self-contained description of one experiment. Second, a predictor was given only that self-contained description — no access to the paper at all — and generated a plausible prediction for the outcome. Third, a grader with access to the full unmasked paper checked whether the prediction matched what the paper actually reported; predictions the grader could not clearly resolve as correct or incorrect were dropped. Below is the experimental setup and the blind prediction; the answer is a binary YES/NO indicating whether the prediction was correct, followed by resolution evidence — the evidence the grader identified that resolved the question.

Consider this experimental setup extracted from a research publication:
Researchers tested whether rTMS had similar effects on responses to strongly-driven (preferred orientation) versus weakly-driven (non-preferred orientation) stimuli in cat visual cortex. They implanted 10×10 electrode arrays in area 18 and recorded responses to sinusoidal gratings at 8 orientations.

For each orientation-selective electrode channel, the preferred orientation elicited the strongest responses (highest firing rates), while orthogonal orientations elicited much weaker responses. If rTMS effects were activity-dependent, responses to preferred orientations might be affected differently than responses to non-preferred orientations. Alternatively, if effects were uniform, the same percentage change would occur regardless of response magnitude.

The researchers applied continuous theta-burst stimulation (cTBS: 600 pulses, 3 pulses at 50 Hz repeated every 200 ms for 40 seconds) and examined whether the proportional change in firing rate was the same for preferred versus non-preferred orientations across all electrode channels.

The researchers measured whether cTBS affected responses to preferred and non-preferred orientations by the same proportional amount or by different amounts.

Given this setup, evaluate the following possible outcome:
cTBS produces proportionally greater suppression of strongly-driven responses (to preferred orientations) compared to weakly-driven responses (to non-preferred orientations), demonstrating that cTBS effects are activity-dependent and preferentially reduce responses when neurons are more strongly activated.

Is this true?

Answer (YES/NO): NO